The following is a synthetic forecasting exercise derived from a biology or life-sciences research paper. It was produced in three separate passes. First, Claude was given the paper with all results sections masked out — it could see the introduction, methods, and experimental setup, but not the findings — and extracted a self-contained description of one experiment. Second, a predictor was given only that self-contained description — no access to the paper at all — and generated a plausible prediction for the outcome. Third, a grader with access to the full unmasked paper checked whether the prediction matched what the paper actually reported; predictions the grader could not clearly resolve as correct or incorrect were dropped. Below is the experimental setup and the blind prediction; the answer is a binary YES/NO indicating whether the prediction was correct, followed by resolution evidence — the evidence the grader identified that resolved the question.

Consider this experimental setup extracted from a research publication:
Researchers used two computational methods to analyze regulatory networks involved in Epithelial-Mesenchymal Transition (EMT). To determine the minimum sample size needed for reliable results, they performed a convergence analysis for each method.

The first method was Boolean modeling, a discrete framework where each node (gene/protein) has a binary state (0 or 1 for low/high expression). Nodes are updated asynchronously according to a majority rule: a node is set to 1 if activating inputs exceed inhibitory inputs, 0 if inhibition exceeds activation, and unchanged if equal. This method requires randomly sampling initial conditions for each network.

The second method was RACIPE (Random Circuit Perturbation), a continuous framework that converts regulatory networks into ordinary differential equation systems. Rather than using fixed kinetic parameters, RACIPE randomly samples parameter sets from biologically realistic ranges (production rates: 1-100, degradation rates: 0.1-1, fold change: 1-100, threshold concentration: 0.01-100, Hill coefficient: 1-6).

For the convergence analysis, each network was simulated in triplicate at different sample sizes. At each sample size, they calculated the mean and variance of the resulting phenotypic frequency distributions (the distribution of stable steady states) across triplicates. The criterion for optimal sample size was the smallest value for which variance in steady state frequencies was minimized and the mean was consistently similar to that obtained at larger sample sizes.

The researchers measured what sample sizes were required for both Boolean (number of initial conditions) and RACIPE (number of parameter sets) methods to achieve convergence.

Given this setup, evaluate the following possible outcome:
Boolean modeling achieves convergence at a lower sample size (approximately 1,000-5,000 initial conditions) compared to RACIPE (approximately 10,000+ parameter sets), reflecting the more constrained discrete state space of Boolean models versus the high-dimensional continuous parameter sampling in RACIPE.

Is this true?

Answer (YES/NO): NO